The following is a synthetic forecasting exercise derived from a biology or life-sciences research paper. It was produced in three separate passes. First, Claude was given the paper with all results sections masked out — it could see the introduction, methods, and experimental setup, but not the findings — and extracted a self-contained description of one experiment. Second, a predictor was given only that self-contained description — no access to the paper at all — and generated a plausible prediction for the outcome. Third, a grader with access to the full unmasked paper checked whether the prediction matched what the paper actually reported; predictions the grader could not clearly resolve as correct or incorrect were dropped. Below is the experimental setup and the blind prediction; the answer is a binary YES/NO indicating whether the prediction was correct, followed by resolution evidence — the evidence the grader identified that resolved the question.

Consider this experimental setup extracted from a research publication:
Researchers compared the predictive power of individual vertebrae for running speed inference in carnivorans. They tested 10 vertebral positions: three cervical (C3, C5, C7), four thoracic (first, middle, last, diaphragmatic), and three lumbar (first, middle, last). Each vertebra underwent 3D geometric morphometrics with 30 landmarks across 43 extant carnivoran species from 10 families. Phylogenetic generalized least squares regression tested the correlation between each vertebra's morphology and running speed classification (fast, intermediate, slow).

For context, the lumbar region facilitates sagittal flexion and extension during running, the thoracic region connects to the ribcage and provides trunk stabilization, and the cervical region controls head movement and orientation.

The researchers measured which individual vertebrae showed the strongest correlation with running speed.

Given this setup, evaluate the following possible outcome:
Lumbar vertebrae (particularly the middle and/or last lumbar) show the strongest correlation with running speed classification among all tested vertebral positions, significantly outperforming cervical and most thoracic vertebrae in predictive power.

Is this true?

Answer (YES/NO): NO